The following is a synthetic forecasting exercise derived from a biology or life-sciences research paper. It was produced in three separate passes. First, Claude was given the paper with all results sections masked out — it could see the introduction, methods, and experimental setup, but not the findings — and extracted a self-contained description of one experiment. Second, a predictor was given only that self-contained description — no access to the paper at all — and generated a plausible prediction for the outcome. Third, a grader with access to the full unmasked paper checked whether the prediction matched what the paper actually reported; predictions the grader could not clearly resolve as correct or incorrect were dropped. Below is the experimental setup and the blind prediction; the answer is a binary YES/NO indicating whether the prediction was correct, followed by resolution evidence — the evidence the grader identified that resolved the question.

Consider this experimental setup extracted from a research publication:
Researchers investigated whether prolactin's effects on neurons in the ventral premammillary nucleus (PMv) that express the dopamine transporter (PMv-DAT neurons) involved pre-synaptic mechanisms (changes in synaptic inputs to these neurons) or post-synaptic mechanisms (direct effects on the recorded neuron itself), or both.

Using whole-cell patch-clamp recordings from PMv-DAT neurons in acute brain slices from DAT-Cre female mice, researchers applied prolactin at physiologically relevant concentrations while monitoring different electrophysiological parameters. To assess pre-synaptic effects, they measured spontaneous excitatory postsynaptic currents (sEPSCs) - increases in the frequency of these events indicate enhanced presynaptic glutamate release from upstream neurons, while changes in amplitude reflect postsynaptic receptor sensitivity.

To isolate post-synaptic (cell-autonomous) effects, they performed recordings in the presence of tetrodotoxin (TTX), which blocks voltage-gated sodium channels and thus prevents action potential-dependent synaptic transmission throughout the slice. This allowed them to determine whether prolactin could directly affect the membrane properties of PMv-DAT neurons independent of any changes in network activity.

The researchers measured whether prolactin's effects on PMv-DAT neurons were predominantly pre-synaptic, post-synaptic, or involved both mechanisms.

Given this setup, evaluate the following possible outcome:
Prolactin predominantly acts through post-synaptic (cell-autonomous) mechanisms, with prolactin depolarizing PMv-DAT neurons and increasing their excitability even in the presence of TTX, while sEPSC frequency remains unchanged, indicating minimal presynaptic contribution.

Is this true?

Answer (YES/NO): NO